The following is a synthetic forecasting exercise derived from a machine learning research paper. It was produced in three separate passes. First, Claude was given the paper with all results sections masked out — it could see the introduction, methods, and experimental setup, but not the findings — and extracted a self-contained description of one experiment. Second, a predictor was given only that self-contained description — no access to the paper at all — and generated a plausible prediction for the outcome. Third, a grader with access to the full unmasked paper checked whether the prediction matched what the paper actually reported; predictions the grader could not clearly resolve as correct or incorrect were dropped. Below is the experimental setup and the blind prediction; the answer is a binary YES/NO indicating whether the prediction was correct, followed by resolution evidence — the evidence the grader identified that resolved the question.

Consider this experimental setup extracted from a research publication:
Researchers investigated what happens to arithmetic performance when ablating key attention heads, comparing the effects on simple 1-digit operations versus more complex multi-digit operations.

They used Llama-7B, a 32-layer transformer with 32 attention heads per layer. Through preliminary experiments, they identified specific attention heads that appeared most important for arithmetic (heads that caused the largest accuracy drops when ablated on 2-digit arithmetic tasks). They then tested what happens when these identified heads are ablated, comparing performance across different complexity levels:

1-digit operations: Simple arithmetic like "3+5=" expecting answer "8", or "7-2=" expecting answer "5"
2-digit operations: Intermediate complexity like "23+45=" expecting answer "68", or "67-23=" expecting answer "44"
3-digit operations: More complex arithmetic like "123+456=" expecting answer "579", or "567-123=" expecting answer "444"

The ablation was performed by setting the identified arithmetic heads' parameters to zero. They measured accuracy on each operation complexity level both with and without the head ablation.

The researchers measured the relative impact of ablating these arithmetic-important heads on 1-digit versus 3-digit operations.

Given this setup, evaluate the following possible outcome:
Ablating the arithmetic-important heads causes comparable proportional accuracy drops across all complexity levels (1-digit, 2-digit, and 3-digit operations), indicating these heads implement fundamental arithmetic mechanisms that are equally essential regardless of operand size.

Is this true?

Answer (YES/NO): YES